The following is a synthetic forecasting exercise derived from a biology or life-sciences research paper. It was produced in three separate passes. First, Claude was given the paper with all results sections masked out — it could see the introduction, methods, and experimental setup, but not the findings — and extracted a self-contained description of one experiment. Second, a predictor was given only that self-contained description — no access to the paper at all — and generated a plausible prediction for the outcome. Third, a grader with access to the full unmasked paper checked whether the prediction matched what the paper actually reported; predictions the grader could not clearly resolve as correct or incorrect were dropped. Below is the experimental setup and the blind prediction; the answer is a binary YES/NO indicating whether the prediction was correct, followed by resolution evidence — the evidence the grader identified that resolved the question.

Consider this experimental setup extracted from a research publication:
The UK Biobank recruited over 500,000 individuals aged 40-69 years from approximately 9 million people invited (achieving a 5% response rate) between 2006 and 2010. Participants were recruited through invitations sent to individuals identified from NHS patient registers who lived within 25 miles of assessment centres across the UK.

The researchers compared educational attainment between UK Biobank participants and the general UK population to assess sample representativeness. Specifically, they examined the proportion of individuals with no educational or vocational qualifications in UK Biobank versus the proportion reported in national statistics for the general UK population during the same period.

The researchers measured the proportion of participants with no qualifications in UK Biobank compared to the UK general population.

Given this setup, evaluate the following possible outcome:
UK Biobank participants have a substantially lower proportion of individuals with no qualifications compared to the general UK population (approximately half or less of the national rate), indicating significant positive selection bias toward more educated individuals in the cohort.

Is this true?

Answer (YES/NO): NO